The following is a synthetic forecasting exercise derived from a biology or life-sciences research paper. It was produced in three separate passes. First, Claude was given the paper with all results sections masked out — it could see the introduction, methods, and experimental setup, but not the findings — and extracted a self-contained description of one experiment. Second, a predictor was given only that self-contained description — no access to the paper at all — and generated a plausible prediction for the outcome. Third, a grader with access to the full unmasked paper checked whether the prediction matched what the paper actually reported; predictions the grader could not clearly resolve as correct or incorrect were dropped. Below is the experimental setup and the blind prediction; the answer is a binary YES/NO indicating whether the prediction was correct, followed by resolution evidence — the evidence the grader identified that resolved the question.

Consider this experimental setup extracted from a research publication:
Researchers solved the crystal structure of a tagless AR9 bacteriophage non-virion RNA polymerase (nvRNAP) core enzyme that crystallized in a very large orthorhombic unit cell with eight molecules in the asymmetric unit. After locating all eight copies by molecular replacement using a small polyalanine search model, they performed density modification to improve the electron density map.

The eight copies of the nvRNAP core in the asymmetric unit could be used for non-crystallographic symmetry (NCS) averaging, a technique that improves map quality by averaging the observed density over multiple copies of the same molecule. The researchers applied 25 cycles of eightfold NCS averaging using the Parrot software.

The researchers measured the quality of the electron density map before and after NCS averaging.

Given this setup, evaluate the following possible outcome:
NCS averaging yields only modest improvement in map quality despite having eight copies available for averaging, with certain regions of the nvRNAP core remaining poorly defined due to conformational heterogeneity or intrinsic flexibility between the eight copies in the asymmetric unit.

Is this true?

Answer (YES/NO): NO